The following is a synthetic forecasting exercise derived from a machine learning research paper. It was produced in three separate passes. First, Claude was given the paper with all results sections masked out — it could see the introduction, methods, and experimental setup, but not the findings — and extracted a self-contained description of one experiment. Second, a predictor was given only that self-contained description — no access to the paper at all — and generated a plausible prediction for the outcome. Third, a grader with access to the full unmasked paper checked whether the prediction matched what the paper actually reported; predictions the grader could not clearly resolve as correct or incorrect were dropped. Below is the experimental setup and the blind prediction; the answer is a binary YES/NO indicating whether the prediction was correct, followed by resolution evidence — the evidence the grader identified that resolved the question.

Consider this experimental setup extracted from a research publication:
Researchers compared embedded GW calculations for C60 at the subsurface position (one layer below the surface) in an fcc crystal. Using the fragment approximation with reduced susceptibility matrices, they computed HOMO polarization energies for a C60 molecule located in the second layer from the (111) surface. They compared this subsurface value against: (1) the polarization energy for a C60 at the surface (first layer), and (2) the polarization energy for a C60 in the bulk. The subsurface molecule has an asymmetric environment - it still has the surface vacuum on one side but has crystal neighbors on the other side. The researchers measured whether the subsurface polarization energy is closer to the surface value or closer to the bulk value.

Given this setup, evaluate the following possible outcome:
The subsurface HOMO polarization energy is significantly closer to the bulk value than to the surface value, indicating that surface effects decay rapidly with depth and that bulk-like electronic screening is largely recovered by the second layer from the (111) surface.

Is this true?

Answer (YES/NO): YES